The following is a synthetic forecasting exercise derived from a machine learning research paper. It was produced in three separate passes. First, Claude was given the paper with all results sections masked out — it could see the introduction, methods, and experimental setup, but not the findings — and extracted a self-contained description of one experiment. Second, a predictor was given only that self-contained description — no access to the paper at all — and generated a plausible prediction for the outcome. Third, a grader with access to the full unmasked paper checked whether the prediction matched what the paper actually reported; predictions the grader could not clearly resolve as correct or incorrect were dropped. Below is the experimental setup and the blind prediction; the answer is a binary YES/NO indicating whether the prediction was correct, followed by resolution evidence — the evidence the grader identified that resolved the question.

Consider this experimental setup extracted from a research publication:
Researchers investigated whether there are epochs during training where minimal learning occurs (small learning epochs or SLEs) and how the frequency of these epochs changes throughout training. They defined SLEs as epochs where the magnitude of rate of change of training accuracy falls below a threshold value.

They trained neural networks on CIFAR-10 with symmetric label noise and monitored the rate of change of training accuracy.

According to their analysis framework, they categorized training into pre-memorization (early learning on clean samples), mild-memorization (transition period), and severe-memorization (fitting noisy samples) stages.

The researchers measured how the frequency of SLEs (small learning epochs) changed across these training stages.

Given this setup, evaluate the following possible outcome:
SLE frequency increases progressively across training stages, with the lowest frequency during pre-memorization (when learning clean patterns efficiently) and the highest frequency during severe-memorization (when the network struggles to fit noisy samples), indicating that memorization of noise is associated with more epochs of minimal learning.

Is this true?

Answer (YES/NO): NO